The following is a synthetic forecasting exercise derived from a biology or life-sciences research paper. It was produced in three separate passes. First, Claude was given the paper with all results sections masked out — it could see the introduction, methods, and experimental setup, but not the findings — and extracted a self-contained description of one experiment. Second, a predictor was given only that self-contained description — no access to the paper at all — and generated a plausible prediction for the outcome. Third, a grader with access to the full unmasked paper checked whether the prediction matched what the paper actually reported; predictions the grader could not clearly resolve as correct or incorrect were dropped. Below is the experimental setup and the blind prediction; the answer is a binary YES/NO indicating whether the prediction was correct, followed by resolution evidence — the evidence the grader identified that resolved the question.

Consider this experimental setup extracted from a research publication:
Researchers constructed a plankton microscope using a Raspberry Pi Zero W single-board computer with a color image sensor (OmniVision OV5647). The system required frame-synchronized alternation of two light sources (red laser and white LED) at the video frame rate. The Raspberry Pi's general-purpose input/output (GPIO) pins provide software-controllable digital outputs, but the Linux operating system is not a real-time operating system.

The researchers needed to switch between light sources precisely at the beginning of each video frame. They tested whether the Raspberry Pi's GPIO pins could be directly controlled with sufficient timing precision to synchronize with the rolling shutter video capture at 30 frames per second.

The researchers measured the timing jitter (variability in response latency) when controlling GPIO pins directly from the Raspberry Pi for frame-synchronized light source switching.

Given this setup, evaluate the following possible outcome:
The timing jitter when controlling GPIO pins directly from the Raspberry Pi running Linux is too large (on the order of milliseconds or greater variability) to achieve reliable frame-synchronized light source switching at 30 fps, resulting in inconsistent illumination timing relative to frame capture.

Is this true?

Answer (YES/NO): YES